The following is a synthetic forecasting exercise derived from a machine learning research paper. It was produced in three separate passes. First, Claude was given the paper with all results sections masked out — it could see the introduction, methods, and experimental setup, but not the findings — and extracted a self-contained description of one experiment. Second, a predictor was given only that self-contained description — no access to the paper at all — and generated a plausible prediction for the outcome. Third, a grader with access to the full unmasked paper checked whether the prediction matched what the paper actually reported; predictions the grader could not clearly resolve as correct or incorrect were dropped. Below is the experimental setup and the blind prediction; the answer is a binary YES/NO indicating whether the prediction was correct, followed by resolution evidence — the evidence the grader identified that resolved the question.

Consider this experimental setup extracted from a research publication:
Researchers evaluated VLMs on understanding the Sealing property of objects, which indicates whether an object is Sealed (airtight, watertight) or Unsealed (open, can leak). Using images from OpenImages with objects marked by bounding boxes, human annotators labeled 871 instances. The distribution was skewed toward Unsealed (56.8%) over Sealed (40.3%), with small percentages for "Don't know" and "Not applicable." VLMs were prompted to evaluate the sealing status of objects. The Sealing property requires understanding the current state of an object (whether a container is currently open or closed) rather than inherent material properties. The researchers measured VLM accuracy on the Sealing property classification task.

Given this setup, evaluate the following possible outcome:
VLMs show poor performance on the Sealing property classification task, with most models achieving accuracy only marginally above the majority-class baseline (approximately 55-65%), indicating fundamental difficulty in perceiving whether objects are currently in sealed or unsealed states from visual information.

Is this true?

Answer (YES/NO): NO